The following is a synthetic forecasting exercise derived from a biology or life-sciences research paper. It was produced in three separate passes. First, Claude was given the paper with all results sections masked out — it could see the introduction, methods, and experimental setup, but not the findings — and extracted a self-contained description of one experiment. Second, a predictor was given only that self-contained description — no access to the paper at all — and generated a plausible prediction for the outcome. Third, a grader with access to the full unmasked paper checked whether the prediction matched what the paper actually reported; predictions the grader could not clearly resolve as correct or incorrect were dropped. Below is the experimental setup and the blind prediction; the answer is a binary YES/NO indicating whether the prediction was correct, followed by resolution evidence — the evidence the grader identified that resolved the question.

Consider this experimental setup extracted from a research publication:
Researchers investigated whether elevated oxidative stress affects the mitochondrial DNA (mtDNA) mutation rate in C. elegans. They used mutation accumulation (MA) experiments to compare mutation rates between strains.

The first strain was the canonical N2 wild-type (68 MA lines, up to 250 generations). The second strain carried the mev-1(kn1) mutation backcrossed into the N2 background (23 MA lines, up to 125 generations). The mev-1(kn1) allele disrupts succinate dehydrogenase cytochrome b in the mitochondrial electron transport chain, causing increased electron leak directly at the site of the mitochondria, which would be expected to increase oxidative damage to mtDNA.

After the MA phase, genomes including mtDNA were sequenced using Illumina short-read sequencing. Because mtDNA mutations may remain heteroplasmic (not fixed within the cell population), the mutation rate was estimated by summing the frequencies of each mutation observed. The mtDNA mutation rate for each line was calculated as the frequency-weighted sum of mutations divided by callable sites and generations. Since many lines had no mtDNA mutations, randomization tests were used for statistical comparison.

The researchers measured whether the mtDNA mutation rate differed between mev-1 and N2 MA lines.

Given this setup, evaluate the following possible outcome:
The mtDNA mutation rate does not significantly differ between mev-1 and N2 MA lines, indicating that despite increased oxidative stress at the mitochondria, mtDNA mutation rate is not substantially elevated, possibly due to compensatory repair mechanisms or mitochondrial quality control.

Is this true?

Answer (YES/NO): YES